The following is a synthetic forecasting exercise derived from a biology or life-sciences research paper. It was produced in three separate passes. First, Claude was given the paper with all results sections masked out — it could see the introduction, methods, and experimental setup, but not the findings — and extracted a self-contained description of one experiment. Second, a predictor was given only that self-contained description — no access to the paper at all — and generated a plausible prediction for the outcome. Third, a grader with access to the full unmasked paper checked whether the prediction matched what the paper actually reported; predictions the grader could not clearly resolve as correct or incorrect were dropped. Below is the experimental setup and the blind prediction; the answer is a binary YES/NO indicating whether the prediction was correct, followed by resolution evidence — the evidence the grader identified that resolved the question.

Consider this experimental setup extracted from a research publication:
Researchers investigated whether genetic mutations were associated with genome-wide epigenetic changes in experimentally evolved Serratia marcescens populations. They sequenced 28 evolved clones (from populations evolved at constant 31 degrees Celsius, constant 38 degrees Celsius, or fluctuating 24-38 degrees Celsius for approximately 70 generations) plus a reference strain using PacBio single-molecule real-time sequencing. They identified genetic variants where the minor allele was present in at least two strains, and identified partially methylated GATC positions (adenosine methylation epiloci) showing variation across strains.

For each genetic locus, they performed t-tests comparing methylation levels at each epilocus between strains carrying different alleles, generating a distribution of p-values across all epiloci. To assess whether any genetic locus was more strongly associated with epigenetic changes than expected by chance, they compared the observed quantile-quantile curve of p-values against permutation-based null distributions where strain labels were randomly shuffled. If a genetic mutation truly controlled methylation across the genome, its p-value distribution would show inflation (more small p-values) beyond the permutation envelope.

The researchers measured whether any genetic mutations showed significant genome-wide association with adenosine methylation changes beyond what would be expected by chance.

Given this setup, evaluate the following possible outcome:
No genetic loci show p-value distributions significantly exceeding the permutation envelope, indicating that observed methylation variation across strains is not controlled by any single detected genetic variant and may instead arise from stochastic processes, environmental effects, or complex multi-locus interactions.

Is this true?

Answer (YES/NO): NO